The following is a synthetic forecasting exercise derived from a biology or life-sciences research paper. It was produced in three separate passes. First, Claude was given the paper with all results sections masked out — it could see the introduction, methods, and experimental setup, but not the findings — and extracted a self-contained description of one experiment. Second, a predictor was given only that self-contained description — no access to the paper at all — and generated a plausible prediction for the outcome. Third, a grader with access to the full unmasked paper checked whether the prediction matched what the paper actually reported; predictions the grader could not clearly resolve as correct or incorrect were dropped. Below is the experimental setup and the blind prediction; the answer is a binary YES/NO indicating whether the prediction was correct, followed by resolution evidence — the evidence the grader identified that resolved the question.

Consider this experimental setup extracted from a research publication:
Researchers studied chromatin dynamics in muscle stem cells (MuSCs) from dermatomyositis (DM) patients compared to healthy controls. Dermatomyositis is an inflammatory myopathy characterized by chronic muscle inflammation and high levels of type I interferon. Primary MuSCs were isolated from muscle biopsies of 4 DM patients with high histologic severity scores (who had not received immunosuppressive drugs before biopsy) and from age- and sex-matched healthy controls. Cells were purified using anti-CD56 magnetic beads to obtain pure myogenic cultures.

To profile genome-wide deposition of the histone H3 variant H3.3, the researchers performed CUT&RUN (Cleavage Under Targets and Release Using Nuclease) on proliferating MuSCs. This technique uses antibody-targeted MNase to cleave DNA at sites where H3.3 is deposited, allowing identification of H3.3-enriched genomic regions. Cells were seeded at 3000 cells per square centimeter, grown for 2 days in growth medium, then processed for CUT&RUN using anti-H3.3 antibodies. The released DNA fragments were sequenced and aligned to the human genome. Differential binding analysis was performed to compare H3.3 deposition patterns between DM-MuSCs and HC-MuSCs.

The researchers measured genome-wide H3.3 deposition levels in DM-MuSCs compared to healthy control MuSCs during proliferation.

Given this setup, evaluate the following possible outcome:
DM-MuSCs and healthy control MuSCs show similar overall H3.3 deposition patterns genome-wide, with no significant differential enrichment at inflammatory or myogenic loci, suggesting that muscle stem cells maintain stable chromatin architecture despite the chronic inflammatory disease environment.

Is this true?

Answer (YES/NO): NO